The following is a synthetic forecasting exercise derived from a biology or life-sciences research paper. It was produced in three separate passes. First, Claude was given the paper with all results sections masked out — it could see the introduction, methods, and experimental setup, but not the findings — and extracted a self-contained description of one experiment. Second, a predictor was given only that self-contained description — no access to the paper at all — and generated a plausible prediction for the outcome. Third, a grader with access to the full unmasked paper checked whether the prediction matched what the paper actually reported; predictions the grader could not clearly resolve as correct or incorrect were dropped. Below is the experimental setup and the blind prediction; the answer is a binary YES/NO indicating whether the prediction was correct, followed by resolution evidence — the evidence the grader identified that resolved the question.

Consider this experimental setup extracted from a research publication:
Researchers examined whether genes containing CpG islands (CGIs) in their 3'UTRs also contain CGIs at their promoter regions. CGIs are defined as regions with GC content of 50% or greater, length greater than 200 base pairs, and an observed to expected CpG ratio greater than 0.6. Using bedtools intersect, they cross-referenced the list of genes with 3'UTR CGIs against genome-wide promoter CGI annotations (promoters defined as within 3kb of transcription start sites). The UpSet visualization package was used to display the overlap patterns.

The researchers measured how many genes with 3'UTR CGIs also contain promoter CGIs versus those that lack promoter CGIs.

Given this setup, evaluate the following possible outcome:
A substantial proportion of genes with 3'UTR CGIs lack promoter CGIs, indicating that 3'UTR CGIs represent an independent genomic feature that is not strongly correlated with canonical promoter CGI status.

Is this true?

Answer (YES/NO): NO